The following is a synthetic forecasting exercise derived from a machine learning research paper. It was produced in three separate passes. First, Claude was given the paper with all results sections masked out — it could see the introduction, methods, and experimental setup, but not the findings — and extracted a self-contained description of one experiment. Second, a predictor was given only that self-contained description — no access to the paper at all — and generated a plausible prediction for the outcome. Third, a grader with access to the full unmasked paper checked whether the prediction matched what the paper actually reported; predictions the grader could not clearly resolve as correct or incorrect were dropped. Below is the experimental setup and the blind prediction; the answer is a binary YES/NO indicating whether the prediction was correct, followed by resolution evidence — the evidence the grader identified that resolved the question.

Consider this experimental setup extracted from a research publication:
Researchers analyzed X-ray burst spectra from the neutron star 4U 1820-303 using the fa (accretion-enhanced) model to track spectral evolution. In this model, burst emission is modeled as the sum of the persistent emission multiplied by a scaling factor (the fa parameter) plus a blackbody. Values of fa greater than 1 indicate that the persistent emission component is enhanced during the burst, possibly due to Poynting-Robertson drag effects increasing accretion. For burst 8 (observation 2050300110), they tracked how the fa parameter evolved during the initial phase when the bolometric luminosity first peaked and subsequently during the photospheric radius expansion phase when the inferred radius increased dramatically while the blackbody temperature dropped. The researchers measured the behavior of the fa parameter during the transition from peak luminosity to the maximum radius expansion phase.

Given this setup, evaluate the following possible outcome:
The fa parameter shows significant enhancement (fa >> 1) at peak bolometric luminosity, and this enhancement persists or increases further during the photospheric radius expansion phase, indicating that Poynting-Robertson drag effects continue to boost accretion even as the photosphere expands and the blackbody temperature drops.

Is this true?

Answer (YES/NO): NO